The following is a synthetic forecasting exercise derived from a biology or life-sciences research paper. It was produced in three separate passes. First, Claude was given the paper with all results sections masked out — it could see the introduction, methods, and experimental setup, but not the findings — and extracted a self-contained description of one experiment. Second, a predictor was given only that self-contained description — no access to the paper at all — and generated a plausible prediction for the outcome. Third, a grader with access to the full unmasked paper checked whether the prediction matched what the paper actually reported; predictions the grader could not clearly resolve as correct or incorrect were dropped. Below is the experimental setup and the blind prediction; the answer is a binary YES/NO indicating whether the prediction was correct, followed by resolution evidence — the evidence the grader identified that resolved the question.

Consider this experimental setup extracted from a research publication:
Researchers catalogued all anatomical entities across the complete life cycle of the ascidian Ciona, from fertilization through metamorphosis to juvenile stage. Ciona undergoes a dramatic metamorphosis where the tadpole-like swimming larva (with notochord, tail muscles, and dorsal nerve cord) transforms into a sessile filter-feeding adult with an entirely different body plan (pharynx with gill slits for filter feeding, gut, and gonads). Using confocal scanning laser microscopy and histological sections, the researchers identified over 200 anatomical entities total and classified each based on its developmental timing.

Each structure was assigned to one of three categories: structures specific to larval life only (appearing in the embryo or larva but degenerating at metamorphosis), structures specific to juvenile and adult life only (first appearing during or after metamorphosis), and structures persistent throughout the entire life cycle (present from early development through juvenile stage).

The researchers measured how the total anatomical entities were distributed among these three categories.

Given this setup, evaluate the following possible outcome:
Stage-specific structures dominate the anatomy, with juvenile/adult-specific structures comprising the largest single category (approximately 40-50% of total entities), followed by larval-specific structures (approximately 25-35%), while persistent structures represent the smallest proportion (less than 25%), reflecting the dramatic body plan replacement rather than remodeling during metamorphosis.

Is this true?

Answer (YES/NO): NO